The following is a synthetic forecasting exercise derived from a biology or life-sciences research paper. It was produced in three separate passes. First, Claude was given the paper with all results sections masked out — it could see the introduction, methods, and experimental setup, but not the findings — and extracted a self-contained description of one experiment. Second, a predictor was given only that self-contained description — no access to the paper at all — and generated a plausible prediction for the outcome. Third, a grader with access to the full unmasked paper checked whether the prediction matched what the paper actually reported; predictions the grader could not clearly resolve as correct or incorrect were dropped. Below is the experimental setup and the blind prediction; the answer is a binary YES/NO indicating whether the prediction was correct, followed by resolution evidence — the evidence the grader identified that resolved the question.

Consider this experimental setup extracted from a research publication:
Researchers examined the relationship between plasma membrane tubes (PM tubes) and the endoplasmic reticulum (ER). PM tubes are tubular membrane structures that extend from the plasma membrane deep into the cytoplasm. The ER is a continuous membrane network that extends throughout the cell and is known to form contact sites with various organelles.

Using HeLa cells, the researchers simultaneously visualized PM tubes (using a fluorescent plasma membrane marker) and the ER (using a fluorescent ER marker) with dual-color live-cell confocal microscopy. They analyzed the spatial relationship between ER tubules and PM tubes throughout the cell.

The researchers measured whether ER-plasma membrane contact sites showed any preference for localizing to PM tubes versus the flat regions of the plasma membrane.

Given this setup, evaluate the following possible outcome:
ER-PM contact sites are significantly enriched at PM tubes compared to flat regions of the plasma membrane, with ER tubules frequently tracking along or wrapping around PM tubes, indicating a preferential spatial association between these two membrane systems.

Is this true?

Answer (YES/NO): NO